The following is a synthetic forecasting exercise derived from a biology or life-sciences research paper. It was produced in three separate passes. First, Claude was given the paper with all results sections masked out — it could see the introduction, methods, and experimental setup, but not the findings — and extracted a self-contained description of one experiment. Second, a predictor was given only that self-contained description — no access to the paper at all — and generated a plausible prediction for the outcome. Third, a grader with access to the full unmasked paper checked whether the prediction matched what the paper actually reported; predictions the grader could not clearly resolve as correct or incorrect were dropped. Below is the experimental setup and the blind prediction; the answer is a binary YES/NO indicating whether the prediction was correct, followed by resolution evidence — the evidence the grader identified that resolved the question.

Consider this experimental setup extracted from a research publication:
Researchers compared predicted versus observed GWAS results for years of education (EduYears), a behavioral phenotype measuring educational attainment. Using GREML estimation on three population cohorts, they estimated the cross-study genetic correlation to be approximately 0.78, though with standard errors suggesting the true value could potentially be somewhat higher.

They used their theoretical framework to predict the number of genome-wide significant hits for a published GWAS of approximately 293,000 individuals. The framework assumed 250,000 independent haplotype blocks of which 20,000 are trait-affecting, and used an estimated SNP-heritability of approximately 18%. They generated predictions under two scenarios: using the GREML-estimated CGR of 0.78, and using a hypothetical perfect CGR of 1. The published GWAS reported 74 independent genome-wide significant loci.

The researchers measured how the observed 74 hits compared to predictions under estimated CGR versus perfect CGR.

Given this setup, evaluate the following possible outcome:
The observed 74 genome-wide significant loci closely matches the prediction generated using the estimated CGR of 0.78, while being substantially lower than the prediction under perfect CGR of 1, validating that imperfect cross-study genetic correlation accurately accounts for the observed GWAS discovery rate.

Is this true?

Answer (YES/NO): NO